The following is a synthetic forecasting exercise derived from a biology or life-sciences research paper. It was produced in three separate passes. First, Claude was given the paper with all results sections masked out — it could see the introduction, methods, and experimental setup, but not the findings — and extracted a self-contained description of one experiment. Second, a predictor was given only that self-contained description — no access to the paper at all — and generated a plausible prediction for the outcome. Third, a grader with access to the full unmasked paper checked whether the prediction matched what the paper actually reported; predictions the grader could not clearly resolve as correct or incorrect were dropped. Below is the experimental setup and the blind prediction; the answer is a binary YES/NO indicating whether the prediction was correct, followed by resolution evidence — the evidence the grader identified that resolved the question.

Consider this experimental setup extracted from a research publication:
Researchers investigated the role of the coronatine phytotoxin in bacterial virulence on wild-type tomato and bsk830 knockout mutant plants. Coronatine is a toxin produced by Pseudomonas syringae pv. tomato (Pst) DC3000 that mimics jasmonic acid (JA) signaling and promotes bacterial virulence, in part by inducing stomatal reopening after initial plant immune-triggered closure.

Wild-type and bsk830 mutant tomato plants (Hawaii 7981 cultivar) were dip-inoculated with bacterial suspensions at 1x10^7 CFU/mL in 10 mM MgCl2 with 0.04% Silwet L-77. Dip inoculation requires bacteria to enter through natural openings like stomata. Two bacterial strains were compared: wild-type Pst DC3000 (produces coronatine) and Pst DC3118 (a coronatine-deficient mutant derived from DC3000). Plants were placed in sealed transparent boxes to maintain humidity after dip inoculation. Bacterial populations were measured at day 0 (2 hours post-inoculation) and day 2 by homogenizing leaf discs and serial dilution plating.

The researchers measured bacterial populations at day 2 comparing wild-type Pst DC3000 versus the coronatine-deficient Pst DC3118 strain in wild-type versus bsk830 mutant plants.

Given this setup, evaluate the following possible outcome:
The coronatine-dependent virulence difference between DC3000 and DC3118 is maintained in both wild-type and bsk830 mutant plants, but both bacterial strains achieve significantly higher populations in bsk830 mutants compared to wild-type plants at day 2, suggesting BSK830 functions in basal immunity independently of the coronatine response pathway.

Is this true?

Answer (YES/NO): NO